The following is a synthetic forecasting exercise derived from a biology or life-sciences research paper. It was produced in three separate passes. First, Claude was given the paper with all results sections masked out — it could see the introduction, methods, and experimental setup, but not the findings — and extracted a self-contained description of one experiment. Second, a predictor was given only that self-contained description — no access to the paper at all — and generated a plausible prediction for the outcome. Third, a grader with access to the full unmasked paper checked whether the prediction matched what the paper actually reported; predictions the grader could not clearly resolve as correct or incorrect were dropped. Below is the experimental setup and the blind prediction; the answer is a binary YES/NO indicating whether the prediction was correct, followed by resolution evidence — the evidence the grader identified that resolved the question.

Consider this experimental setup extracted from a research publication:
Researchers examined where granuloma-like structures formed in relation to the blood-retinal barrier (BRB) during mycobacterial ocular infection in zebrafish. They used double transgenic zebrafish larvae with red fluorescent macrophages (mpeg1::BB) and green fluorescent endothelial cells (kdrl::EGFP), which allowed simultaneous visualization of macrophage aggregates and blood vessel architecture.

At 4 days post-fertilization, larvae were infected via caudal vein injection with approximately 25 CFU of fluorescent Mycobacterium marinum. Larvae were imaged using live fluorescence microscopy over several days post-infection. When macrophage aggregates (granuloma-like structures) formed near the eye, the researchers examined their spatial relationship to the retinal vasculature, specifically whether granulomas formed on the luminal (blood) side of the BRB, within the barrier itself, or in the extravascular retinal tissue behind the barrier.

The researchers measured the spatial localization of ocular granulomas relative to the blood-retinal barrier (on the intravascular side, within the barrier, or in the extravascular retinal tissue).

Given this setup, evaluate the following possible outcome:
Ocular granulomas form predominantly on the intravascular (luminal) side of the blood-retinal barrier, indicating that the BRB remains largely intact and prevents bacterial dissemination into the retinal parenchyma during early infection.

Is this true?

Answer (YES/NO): NO